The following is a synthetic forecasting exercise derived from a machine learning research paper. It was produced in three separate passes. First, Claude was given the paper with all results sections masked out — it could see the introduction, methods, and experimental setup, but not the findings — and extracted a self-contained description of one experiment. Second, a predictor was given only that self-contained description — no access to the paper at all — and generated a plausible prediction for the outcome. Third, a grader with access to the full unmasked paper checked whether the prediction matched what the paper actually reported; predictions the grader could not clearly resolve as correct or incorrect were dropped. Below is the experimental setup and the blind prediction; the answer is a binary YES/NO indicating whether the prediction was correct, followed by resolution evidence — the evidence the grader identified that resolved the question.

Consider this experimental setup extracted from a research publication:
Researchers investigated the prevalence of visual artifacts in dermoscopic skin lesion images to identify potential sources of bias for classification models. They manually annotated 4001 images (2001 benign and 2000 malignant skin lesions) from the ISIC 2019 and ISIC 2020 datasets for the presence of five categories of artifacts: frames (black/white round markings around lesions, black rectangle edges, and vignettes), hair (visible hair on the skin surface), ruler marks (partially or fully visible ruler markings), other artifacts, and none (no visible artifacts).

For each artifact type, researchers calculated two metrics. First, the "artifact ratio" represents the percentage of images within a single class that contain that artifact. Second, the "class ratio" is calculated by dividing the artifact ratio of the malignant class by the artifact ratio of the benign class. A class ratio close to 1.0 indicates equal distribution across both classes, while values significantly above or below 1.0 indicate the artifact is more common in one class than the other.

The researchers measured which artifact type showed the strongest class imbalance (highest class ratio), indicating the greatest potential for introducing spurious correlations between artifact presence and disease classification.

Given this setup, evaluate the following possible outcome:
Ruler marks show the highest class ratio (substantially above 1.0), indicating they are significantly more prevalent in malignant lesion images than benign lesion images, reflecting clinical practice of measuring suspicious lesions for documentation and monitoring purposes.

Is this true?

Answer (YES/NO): NO